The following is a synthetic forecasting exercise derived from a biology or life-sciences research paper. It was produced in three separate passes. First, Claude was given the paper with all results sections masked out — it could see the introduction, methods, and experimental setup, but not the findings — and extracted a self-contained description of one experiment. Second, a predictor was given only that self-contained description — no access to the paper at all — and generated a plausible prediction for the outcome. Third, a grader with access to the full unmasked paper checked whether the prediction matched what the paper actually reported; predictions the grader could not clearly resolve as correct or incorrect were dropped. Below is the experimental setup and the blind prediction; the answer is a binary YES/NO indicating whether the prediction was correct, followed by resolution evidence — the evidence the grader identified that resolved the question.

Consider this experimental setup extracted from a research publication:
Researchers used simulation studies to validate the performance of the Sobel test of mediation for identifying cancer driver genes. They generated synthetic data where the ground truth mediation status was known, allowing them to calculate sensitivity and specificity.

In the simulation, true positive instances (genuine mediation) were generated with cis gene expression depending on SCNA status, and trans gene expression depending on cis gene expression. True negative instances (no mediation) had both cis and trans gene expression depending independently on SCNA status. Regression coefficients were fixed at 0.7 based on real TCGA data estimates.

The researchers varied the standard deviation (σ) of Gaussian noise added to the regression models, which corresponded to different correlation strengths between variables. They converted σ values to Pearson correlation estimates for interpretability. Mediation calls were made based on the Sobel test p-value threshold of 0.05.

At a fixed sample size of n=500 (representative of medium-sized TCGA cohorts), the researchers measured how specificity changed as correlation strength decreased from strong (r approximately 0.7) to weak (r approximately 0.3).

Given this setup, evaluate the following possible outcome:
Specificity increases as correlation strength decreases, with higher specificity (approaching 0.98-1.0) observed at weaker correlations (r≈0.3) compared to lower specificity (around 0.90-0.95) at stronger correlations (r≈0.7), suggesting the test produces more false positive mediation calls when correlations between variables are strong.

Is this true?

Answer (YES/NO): NO